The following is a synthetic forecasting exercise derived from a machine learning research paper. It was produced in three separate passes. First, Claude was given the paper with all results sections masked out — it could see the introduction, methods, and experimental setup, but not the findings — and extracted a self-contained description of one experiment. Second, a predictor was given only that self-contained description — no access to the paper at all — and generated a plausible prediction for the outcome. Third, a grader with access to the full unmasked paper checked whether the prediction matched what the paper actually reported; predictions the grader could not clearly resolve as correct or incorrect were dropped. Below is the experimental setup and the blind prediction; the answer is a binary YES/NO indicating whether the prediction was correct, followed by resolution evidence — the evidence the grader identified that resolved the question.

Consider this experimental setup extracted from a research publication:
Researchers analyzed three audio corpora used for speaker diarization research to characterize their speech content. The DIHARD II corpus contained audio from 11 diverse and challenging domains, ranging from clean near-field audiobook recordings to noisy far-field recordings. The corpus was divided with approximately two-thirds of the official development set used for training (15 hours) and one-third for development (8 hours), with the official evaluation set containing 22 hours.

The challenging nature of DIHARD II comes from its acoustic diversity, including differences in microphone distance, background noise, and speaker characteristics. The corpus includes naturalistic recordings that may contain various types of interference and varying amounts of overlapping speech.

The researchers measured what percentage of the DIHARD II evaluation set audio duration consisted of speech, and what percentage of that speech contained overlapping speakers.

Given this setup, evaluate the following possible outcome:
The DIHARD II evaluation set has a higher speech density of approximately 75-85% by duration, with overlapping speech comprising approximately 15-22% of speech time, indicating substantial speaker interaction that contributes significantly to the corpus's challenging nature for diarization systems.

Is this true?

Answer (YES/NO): NO